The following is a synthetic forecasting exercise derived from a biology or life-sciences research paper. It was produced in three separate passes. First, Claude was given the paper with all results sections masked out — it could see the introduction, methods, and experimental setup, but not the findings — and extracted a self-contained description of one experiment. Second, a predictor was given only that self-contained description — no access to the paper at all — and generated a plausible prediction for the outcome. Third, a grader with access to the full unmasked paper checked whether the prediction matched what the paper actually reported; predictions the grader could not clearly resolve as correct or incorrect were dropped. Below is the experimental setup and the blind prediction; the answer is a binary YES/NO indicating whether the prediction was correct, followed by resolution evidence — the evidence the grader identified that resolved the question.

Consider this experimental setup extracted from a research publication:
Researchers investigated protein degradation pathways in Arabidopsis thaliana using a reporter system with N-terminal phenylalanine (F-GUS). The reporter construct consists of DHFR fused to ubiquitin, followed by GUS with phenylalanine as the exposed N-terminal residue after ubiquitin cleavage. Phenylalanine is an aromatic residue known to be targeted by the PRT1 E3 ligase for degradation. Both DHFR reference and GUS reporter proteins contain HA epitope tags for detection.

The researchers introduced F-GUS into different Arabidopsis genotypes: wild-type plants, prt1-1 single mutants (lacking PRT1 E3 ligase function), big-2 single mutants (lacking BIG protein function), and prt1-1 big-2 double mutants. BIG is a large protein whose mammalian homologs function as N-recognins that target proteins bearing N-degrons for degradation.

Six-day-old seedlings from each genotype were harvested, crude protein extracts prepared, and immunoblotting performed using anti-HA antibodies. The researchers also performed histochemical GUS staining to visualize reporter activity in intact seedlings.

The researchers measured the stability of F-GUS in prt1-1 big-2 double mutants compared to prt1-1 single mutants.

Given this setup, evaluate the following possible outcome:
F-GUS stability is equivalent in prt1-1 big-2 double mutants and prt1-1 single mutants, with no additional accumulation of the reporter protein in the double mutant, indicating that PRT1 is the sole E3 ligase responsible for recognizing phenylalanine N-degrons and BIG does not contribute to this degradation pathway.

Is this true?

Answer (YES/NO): NO